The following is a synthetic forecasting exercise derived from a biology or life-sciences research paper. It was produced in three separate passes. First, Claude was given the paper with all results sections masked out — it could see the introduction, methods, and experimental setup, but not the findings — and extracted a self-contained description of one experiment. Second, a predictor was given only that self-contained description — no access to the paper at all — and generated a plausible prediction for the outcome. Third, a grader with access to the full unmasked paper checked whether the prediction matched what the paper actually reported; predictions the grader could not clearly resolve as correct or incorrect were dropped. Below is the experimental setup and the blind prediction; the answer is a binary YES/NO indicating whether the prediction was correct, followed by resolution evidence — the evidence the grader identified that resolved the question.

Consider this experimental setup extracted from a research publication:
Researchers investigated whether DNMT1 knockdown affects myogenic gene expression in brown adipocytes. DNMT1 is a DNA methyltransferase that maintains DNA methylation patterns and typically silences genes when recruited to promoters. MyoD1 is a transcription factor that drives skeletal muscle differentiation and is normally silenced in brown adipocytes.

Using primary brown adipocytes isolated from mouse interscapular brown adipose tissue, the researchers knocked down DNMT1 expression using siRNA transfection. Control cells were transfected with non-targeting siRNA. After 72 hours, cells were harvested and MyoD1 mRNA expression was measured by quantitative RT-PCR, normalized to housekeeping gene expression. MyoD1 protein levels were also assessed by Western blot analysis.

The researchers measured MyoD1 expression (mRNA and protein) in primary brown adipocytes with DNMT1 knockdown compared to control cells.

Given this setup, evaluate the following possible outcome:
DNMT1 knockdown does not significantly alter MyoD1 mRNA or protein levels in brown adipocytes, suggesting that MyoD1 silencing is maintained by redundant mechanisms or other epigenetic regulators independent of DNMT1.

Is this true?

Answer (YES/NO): NO